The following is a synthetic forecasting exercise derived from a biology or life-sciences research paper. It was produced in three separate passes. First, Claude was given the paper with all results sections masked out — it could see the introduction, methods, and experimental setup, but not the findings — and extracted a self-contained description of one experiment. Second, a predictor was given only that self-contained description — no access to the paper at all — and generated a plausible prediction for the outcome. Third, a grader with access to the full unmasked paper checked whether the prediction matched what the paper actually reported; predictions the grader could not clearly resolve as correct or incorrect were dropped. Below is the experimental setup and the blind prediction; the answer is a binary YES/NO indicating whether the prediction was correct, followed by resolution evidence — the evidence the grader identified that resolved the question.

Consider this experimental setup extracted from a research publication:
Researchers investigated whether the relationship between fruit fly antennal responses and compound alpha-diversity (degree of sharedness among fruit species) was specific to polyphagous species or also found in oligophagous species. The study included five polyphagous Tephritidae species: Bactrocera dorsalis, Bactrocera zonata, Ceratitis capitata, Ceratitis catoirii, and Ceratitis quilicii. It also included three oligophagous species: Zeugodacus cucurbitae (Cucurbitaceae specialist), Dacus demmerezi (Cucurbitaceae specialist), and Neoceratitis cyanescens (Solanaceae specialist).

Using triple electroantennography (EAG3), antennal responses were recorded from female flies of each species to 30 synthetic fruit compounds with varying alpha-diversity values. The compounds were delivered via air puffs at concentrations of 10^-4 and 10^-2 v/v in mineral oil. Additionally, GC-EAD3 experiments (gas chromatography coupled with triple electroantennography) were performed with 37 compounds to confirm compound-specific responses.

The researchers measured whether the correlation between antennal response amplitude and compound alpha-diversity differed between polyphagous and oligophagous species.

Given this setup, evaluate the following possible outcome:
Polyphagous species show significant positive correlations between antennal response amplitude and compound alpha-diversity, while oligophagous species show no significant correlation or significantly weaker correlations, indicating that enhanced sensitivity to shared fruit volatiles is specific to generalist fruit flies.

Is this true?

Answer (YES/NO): NO